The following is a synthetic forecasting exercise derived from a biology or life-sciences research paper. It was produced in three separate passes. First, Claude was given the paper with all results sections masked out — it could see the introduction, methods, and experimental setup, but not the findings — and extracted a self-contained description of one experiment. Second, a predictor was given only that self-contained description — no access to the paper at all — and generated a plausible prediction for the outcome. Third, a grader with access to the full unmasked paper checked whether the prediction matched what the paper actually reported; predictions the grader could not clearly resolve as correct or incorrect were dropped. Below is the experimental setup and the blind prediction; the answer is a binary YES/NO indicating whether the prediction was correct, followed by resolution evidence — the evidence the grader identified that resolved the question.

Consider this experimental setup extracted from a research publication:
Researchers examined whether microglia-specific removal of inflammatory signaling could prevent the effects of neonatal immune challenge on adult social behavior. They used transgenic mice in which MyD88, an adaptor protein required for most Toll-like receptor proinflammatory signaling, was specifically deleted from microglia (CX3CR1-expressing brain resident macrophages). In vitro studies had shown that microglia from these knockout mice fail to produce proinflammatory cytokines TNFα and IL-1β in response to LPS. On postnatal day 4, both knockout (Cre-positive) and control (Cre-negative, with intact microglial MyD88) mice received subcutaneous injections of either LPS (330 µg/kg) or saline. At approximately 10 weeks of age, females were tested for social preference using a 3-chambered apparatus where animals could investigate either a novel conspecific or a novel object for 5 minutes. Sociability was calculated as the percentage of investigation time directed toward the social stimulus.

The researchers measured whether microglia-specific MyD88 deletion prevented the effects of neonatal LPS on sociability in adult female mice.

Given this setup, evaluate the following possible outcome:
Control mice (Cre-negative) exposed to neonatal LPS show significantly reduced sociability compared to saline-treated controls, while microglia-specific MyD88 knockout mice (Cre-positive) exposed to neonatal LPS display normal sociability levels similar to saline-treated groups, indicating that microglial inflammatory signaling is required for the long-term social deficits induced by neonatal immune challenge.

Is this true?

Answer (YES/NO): NO